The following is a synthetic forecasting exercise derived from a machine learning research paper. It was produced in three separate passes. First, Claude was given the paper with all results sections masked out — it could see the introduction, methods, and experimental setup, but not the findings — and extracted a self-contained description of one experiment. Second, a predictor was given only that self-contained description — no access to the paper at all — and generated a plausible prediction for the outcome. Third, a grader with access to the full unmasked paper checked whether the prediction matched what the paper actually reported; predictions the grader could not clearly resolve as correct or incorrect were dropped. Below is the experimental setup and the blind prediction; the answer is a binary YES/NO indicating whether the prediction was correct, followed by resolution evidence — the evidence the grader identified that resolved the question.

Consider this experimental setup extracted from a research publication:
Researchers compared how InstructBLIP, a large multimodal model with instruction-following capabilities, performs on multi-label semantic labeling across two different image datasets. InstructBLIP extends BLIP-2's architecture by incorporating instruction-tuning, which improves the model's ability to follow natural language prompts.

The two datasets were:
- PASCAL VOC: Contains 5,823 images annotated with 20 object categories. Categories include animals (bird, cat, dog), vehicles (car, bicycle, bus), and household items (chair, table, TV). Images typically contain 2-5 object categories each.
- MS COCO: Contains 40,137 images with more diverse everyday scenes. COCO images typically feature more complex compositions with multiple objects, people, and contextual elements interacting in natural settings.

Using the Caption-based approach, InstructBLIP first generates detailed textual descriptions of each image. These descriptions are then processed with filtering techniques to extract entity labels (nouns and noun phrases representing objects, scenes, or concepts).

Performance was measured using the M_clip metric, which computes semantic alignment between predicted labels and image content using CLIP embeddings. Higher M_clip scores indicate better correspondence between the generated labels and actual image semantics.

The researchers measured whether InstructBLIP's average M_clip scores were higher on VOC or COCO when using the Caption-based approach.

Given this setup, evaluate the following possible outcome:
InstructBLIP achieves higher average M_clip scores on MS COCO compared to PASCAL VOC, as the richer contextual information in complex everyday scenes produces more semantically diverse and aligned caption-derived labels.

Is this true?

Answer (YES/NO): NO